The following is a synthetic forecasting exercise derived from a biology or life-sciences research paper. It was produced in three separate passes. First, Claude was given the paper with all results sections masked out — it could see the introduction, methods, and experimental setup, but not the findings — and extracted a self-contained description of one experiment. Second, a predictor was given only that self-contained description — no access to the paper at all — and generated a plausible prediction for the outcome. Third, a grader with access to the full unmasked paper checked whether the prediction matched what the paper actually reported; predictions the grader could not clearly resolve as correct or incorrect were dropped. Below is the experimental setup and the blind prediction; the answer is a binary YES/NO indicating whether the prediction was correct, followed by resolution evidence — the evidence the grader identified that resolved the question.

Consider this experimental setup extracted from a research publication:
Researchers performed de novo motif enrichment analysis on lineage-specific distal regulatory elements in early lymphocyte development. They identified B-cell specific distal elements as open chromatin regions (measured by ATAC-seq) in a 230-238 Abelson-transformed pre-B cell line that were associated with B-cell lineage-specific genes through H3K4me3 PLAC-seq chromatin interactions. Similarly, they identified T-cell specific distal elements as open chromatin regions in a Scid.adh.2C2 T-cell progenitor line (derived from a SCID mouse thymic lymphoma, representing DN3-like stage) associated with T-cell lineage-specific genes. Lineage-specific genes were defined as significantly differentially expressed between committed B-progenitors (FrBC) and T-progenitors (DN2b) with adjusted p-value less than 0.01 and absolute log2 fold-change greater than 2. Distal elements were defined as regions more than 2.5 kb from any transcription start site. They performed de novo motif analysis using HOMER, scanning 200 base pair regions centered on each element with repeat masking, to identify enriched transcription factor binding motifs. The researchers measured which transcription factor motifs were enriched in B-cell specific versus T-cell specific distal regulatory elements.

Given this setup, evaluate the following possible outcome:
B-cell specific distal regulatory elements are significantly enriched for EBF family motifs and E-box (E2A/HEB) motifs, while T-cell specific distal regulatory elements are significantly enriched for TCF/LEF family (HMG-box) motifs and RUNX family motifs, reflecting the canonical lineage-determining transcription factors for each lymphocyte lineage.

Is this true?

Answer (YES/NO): NO